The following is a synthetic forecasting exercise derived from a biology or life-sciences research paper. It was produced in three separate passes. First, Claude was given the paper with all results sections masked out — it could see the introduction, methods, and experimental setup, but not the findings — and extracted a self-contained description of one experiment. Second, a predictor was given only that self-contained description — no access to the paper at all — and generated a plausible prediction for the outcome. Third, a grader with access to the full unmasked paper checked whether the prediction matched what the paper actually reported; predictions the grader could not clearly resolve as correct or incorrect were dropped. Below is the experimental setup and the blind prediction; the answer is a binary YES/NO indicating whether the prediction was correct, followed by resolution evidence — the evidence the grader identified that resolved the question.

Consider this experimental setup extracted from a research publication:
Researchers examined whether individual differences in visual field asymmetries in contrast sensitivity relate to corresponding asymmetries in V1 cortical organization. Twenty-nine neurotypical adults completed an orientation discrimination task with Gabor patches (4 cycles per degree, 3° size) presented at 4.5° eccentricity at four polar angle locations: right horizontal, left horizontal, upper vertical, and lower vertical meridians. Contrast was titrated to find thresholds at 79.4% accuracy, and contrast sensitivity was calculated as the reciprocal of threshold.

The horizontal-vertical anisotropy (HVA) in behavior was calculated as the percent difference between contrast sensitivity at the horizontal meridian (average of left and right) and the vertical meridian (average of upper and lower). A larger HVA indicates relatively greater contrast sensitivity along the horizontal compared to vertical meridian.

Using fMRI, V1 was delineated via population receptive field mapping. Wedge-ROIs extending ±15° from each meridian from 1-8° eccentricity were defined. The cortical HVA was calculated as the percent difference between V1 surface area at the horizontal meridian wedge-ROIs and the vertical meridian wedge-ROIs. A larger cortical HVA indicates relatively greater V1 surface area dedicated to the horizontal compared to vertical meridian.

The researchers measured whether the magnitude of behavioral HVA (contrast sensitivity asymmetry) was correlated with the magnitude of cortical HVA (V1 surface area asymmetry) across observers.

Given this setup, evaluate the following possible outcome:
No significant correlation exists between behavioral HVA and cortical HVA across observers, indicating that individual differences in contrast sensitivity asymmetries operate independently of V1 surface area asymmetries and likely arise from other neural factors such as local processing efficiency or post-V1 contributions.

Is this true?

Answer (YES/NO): NO